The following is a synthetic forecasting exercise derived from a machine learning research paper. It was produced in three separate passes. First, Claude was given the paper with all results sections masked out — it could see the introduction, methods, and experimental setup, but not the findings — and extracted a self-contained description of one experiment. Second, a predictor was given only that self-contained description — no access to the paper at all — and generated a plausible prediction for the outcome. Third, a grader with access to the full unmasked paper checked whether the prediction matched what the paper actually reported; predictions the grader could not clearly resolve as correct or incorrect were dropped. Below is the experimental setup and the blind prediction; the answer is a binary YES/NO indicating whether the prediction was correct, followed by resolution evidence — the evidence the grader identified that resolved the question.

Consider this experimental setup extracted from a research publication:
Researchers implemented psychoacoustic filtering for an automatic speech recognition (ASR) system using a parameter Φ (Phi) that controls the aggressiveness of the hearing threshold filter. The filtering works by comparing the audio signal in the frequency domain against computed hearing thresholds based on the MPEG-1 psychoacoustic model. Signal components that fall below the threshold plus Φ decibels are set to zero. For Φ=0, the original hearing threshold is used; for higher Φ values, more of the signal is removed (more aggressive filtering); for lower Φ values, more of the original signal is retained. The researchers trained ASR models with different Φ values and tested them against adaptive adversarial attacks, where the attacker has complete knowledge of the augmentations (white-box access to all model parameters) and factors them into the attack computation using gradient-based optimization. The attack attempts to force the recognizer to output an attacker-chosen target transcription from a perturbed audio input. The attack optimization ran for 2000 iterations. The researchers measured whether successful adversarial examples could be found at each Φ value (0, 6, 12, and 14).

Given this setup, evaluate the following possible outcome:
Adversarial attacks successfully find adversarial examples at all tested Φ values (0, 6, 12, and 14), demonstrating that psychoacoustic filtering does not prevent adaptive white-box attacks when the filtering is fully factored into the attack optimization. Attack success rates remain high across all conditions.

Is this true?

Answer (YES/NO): NO